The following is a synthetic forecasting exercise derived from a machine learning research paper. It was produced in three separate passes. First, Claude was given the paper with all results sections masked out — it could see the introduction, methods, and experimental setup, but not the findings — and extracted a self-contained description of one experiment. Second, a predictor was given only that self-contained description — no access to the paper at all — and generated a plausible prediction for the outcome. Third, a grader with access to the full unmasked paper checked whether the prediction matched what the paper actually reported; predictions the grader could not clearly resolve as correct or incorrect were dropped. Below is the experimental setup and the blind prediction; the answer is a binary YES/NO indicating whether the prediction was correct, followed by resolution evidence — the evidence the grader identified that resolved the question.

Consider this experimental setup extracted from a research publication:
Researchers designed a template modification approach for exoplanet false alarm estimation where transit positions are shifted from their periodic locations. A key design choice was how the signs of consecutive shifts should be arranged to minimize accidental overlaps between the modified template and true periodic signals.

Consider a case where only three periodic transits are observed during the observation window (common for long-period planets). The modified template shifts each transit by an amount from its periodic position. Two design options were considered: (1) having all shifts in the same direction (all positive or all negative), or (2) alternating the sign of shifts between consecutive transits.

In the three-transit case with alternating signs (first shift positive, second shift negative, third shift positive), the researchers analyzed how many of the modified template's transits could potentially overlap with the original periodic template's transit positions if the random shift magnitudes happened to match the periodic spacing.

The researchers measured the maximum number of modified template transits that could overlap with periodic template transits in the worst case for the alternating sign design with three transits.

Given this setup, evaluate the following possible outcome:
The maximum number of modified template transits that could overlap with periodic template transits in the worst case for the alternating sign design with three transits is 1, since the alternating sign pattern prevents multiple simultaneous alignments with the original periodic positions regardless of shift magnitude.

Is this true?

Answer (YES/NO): NO